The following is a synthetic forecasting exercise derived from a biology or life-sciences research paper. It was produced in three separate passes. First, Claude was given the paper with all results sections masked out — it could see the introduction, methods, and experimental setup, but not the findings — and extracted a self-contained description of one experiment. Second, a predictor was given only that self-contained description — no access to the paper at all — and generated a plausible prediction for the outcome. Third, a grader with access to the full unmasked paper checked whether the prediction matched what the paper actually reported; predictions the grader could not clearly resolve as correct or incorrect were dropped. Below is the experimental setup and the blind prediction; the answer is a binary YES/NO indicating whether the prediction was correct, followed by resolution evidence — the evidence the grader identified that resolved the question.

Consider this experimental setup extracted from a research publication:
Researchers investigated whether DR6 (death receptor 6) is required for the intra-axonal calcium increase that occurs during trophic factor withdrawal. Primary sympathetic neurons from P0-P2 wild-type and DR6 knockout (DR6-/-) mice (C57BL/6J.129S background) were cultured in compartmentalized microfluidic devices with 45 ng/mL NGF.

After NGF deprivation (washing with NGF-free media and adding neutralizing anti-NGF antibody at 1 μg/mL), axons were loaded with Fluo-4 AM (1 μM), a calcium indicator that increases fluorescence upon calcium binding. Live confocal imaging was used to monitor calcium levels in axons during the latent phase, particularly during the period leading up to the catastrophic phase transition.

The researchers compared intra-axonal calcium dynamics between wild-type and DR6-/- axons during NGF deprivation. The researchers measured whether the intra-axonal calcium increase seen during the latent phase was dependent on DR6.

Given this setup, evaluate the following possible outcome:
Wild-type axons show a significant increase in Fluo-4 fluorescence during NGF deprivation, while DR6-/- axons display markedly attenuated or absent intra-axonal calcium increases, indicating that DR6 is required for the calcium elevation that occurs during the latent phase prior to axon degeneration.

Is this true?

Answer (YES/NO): NO